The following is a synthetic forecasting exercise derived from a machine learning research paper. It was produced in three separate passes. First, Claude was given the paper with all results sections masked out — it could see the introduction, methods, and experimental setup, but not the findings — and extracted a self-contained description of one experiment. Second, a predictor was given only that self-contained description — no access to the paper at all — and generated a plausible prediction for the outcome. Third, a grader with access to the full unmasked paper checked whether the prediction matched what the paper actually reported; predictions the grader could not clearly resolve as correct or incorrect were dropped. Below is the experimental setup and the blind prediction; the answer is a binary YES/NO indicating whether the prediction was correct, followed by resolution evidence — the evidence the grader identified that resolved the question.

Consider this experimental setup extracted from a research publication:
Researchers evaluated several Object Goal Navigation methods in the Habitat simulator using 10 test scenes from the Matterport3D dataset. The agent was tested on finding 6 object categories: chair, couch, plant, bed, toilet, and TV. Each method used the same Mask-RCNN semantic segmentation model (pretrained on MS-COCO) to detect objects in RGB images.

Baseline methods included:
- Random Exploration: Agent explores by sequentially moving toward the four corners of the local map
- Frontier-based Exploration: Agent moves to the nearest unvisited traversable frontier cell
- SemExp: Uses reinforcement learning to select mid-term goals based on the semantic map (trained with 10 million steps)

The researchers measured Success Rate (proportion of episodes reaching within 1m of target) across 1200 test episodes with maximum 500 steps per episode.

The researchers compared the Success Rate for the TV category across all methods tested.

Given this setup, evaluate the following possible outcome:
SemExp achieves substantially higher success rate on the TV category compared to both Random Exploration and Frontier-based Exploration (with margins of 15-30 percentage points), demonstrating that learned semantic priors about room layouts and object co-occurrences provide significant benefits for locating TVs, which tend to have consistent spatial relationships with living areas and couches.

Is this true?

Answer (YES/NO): NO